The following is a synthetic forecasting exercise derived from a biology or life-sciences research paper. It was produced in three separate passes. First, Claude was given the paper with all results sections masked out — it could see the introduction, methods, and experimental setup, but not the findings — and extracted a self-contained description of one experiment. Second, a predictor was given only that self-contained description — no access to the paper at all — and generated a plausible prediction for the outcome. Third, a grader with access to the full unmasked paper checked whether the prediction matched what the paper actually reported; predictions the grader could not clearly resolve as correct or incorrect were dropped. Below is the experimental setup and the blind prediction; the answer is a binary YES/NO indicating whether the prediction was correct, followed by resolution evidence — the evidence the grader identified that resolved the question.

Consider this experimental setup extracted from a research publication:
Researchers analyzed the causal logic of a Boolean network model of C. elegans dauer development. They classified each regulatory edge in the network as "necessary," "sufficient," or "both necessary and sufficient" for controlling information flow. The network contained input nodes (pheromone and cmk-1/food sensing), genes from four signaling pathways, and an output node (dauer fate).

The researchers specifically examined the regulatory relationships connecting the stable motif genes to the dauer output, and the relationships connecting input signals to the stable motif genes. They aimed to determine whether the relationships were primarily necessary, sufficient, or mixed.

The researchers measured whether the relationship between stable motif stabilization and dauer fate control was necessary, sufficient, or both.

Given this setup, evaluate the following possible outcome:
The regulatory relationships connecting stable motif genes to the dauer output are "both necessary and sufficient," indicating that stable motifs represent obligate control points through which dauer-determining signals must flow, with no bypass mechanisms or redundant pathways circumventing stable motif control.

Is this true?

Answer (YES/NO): NO